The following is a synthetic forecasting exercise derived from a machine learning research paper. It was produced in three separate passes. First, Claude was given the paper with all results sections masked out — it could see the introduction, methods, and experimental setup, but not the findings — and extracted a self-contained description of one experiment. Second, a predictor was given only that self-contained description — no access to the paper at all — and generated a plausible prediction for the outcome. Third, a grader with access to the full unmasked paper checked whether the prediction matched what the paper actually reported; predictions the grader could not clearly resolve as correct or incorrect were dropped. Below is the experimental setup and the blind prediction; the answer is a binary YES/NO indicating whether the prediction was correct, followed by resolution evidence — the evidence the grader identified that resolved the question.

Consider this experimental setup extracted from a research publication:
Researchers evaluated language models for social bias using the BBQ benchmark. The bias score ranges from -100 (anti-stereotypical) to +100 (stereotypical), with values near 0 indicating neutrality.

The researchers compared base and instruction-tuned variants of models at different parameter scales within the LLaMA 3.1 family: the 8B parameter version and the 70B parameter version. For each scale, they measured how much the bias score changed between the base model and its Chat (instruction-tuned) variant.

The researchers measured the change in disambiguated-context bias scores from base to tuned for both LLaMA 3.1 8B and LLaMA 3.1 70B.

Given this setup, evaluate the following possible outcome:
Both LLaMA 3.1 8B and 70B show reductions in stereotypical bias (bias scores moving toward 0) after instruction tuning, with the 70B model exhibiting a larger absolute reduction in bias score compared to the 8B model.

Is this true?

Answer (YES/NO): NO